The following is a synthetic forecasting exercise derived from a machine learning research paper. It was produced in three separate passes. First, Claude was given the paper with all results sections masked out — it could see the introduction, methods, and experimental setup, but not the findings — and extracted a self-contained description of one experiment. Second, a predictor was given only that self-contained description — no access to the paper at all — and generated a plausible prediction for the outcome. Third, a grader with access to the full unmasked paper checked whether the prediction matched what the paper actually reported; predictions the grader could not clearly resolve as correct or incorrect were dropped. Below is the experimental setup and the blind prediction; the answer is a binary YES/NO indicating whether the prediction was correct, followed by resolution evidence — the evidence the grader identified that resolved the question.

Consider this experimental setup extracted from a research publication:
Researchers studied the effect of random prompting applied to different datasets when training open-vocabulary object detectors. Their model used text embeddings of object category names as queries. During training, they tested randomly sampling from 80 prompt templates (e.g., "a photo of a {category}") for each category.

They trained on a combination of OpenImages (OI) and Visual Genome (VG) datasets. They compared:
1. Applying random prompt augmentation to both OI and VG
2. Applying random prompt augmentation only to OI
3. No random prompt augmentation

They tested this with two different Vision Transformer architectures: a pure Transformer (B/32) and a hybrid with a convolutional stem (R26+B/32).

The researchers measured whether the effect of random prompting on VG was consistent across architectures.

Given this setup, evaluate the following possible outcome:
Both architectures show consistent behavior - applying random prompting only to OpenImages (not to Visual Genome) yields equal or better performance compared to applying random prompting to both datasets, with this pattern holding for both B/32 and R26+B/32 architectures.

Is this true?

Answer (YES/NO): NO